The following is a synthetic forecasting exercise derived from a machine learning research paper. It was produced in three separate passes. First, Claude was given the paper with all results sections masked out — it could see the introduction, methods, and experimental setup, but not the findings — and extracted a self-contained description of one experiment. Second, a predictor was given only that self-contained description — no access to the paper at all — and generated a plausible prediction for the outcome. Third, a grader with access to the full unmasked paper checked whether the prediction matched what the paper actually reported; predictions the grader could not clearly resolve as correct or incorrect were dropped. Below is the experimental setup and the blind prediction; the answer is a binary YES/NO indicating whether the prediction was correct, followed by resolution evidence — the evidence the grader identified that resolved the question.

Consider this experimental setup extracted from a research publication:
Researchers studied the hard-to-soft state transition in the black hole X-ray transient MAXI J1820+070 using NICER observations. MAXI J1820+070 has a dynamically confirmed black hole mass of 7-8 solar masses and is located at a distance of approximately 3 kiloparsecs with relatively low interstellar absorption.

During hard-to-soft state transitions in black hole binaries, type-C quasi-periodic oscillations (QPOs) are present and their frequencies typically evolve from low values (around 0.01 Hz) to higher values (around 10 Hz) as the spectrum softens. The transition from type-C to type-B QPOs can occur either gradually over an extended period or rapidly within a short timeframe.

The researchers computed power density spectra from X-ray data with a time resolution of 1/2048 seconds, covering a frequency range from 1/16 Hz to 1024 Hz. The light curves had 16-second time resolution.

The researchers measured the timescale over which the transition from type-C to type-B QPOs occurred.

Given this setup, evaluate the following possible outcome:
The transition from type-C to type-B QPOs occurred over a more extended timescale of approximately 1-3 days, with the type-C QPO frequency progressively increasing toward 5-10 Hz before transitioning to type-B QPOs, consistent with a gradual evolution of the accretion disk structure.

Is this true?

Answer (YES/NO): NO